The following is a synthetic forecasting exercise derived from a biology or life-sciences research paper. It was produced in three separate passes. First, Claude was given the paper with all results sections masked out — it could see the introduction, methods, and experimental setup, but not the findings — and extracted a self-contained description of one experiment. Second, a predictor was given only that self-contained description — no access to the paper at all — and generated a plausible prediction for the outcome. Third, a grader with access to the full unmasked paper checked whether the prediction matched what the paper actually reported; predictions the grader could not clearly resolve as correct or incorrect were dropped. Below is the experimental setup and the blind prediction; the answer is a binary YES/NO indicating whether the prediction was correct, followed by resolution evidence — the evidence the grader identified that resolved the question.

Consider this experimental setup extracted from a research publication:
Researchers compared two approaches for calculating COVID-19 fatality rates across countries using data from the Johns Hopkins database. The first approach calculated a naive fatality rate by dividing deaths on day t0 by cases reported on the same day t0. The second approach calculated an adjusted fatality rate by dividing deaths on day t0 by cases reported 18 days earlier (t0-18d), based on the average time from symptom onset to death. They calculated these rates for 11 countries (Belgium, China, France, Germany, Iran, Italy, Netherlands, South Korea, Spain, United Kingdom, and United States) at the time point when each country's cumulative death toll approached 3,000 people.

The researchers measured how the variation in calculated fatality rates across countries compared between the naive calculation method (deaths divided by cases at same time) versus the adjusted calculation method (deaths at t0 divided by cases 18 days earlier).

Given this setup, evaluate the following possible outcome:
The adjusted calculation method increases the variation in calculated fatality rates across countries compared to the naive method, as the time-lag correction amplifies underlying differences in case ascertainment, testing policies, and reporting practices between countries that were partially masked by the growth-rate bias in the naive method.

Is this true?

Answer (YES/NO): YES